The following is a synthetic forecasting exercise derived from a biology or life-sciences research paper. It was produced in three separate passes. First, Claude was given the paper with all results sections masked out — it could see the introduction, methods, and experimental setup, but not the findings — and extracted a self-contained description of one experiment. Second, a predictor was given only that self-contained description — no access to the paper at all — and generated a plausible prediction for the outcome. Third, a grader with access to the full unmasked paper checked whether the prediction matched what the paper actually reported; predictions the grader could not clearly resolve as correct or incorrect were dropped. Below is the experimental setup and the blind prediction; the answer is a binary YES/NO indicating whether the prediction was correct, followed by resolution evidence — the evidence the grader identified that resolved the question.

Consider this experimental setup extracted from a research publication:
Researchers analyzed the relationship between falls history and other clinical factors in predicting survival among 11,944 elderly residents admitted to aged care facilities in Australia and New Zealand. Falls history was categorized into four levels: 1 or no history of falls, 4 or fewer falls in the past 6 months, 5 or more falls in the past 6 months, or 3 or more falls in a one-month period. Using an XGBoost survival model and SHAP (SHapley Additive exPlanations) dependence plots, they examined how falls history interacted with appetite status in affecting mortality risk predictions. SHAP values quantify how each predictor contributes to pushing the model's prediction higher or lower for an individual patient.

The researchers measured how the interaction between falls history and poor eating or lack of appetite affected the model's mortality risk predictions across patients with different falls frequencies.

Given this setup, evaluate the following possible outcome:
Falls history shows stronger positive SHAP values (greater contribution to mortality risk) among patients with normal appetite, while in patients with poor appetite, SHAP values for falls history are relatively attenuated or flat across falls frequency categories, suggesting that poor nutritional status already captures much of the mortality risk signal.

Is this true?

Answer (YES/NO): NO